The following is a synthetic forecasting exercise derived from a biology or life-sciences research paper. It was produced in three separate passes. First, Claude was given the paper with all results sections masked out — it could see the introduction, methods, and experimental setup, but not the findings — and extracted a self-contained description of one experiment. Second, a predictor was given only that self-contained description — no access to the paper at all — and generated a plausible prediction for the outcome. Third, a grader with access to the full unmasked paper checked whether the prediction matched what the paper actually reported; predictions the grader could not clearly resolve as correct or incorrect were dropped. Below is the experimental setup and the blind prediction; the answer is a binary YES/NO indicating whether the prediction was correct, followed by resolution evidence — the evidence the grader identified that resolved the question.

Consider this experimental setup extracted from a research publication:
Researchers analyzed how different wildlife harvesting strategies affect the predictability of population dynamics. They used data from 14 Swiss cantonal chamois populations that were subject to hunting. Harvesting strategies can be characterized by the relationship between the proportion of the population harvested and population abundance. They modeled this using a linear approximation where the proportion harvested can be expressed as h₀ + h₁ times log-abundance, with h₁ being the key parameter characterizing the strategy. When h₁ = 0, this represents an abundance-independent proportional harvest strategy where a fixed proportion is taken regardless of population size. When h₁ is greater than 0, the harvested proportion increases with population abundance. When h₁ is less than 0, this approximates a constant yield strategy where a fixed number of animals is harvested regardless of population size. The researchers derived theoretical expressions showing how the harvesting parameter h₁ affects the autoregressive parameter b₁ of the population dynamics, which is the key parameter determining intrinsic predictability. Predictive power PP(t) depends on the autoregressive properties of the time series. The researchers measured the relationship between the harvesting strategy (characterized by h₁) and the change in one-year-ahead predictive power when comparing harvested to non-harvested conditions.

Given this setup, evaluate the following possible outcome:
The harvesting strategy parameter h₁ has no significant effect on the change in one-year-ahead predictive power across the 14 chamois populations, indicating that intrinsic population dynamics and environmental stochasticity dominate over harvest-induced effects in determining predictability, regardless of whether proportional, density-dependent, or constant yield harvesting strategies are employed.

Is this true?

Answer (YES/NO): NO